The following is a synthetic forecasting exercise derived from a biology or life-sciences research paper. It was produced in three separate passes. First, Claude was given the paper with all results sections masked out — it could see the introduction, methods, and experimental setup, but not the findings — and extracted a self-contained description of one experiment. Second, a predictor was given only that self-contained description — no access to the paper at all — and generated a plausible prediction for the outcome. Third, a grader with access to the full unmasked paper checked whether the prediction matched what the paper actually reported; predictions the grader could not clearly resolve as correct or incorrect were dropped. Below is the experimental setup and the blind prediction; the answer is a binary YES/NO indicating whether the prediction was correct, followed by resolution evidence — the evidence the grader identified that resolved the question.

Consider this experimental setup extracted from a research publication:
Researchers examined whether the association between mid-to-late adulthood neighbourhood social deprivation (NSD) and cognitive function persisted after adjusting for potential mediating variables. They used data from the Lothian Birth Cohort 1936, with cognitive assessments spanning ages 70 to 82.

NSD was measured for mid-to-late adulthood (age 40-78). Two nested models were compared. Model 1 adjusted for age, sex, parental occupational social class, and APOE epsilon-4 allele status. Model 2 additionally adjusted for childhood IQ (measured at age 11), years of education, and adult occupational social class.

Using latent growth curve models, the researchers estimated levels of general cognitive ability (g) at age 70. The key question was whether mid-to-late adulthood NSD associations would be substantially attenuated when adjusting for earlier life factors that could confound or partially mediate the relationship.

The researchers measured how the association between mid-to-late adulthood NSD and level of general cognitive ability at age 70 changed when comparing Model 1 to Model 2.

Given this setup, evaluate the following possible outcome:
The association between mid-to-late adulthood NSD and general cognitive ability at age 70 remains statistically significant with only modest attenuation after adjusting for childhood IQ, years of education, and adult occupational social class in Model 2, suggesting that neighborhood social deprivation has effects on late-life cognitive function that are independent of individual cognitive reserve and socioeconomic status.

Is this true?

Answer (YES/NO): NO